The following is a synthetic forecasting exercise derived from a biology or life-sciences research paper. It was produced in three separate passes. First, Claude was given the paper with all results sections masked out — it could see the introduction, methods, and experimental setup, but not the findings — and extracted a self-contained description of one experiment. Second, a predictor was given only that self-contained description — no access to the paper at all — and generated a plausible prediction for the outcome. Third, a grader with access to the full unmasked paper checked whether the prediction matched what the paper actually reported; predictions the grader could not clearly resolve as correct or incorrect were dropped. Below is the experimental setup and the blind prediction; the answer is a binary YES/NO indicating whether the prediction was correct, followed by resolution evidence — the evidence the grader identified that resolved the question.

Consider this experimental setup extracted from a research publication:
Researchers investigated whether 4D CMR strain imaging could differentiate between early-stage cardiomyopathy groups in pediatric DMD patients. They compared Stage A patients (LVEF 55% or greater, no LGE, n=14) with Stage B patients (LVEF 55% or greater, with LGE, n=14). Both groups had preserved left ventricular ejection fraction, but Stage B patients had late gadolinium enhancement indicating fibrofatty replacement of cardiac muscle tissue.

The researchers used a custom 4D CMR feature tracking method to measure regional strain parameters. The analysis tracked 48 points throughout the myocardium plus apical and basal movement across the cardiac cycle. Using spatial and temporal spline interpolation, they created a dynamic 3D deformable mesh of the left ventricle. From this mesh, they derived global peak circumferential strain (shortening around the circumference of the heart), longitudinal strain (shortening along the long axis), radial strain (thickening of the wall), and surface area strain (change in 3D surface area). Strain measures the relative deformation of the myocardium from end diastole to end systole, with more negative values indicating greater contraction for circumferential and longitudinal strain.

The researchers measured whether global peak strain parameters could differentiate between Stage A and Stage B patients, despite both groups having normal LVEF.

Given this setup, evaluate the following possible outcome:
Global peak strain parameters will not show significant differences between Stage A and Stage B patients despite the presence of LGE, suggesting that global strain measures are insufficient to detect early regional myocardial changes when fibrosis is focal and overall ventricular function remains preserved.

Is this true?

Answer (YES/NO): NO